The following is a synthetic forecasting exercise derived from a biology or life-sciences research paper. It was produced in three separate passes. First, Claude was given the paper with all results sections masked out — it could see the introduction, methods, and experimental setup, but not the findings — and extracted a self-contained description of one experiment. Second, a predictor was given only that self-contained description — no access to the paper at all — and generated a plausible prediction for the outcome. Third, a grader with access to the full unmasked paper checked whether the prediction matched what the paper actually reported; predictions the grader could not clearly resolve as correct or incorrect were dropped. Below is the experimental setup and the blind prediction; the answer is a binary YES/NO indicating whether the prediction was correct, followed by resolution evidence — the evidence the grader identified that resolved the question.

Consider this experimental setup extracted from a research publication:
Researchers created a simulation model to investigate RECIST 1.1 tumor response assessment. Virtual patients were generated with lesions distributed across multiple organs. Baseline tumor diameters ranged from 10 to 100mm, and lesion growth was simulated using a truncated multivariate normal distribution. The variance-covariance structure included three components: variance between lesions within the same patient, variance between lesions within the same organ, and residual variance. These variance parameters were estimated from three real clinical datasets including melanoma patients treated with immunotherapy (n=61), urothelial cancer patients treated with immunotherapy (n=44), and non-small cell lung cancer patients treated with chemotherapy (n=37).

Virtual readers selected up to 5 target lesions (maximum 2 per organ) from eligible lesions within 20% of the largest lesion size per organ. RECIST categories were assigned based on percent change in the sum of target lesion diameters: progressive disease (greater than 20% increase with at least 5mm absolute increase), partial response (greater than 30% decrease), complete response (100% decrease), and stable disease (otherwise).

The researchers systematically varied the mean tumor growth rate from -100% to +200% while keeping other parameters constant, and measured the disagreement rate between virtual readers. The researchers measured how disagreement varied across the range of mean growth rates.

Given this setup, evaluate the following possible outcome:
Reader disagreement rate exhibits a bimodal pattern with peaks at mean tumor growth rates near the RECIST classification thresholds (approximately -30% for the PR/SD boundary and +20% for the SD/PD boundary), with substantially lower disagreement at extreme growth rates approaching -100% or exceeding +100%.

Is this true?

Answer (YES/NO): YES